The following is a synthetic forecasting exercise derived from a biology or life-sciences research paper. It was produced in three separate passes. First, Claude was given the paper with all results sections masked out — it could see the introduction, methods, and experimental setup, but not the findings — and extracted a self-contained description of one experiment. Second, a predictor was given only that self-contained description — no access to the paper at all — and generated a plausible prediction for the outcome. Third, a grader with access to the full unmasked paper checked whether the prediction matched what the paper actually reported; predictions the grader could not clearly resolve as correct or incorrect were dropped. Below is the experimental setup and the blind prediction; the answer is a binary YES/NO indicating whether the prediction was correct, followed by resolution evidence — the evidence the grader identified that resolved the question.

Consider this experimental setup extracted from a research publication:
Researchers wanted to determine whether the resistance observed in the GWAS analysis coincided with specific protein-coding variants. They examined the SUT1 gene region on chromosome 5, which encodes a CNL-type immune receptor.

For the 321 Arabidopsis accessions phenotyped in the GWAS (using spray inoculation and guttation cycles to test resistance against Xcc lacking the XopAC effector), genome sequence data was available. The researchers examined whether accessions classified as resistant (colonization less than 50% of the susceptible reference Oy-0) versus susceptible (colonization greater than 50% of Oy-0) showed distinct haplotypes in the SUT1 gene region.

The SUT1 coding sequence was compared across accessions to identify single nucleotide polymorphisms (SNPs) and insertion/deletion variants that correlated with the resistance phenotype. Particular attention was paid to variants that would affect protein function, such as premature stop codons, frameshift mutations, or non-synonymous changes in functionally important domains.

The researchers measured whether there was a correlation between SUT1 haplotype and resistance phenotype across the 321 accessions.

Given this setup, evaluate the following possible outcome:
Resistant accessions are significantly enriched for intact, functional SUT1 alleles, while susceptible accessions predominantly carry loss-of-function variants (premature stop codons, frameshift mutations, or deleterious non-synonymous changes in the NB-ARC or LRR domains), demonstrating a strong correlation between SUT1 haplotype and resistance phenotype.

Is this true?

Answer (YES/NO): NO